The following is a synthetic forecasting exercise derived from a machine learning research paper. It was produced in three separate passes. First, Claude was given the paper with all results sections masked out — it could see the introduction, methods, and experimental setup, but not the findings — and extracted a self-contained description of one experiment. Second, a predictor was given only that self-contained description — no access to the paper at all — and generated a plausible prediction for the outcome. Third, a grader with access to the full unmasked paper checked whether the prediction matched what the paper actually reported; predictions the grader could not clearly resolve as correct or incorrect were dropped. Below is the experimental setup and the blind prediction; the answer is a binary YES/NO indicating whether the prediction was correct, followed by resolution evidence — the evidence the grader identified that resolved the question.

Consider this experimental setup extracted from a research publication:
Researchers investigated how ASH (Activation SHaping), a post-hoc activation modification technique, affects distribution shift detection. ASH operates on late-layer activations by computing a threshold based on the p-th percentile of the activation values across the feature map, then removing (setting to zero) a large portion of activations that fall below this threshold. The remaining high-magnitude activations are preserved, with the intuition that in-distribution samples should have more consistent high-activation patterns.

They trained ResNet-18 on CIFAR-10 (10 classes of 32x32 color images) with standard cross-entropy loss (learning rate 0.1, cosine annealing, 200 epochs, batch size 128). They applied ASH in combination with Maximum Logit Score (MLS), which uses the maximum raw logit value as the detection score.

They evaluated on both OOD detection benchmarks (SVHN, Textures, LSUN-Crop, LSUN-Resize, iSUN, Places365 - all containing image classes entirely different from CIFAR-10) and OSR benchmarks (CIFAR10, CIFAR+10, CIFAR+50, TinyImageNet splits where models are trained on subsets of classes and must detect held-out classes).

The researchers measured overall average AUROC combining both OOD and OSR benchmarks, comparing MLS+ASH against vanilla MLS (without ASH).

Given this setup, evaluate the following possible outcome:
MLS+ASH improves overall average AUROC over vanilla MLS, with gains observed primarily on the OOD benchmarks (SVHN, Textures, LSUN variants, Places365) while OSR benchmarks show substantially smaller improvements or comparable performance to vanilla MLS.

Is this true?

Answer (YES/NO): NO